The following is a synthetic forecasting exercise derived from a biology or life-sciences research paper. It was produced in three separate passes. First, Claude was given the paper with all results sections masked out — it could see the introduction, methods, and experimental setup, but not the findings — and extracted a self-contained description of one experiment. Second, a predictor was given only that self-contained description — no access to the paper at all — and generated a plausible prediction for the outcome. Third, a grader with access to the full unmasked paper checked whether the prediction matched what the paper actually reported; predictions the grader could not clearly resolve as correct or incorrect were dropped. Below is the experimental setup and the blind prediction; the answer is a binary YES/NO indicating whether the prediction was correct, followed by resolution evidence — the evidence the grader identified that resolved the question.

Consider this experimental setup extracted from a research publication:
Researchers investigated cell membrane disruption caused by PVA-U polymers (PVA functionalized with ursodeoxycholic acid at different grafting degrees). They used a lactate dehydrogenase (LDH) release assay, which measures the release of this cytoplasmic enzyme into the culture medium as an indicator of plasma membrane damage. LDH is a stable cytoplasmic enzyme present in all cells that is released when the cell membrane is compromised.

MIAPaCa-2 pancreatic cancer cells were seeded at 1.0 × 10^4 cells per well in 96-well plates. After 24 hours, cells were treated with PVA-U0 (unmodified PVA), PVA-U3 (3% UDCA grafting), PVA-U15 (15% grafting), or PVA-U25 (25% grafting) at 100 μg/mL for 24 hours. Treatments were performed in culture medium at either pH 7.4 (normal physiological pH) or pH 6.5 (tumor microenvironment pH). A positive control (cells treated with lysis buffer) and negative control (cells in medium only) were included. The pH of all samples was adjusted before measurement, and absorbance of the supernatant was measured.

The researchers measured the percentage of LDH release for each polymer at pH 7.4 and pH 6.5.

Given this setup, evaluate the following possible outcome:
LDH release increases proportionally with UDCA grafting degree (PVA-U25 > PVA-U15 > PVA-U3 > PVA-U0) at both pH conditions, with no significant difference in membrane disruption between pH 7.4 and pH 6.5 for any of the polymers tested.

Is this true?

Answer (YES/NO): NO